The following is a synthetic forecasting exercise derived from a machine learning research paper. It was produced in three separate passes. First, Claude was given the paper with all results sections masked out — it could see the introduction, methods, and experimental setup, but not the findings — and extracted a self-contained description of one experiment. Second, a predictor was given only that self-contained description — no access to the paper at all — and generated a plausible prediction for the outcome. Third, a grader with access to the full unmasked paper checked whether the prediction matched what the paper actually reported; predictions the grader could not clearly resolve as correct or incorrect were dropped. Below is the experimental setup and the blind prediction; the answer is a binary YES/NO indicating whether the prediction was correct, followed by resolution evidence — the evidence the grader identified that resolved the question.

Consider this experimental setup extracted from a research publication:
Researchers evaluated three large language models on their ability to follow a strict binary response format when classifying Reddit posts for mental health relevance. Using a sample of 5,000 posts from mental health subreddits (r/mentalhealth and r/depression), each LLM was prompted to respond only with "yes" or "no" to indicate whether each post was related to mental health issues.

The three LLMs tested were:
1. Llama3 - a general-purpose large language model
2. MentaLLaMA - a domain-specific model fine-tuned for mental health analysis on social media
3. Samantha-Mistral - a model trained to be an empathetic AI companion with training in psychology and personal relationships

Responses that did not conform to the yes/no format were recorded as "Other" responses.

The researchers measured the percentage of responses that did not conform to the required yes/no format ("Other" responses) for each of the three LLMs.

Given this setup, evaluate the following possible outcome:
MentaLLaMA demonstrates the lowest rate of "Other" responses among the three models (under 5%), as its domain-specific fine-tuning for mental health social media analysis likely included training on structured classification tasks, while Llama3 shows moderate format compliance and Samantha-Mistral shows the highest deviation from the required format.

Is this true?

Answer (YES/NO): NO